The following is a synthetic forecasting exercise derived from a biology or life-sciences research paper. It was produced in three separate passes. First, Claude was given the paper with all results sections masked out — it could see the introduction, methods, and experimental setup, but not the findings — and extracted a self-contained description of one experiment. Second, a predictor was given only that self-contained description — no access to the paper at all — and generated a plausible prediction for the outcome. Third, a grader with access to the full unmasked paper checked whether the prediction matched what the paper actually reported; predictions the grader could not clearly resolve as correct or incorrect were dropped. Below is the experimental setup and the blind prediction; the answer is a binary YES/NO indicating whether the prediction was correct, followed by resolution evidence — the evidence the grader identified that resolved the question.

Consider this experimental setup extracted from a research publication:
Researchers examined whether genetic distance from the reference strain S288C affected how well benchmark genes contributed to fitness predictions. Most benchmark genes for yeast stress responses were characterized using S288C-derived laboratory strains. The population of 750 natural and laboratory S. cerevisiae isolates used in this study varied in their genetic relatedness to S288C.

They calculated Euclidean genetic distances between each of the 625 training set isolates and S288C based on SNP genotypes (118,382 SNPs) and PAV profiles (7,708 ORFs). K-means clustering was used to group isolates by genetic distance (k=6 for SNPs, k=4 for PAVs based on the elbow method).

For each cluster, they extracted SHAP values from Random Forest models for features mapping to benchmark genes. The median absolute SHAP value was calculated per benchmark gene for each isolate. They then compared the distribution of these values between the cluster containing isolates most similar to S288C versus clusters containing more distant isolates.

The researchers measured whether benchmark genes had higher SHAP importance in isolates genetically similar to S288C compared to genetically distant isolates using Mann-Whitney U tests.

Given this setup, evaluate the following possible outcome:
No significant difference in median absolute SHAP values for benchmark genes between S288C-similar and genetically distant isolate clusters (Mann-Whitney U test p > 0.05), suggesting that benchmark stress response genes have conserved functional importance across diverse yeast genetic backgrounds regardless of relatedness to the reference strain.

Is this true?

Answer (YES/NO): NO